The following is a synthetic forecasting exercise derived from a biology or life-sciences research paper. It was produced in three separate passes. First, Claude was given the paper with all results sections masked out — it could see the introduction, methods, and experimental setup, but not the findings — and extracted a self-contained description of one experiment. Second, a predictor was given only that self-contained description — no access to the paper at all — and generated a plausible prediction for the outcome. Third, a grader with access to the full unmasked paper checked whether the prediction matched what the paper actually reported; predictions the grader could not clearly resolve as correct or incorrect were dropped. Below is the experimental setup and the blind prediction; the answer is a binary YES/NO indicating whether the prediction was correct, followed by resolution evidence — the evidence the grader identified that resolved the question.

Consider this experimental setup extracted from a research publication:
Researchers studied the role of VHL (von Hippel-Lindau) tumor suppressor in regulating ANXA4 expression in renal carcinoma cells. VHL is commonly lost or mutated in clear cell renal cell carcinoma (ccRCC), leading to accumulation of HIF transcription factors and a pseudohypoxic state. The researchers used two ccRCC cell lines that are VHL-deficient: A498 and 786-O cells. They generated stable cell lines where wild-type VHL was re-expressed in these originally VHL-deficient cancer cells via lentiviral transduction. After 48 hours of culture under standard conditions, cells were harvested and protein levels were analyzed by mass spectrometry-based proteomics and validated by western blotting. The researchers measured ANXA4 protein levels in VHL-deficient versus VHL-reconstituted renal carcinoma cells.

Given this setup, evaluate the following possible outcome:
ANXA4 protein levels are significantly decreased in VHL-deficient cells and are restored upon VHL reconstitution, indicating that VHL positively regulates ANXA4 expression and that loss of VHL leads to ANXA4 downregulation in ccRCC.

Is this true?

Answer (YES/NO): NO